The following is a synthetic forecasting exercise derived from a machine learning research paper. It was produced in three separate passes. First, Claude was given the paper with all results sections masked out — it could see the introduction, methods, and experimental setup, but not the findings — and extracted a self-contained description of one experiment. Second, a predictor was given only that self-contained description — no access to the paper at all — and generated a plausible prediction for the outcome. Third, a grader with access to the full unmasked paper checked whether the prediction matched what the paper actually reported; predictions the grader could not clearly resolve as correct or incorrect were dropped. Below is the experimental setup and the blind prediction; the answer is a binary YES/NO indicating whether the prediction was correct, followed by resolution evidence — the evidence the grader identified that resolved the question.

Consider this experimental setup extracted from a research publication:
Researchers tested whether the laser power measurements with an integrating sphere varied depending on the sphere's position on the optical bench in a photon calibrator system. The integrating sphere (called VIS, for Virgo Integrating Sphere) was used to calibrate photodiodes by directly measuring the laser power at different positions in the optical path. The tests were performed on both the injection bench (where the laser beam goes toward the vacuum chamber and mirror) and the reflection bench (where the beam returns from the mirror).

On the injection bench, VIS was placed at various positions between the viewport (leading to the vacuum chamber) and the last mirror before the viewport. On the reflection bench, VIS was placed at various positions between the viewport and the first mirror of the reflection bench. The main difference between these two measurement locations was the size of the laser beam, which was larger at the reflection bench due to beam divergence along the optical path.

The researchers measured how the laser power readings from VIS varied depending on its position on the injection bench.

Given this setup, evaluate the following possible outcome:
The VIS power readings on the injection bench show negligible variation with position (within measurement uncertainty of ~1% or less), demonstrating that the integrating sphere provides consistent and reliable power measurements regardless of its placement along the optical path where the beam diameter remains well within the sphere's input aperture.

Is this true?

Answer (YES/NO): NO